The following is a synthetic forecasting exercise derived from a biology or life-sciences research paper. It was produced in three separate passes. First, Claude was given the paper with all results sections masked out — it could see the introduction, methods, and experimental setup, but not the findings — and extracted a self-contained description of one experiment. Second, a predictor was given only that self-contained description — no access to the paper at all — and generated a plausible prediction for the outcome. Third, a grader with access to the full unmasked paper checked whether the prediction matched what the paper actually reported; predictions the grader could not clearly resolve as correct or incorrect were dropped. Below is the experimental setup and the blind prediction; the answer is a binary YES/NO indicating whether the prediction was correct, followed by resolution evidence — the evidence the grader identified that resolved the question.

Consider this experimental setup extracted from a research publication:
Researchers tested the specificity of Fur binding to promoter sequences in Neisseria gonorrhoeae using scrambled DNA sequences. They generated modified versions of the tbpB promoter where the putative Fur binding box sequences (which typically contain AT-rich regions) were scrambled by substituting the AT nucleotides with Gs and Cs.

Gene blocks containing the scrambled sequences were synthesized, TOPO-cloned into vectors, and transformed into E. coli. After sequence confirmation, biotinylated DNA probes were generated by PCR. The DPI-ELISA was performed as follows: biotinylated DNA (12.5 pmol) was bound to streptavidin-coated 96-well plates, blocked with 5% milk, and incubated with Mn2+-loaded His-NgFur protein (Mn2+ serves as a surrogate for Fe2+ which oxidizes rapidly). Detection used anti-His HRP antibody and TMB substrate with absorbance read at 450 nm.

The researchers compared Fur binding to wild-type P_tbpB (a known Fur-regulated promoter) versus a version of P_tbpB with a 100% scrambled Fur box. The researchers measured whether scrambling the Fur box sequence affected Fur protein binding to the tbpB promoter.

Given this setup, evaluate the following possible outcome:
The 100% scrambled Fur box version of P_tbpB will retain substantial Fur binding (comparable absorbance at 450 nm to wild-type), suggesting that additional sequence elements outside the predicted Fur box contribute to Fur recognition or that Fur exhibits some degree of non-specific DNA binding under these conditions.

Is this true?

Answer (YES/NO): NO